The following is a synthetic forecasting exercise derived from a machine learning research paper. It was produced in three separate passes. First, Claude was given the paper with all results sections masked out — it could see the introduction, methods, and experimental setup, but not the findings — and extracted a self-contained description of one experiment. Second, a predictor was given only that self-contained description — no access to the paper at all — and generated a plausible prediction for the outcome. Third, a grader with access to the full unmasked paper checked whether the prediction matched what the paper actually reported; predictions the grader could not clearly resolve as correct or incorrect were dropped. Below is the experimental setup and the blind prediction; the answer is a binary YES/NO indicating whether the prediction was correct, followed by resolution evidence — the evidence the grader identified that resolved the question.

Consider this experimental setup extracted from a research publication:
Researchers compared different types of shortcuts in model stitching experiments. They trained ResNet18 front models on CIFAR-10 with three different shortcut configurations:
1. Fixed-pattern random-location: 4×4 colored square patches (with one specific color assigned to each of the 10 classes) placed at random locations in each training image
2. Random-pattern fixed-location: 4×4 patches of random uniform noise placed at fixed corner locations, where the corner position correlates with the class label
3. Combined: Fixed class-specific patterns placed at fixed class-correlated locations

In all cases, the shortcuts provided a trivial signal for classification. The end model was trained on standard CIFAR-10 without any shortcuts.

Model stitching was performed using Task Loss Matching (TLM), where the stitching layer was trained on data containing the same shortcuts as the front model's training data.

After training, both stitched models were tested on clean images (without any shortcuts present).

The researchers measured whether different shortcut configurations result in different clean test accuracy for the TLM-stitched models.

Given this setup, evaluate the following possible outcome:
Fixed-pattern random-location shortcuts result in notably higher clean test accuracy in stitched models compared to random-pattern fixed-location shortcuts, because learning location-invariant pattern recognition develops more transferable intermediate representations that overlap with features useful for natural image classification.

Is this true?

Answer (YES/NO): NO